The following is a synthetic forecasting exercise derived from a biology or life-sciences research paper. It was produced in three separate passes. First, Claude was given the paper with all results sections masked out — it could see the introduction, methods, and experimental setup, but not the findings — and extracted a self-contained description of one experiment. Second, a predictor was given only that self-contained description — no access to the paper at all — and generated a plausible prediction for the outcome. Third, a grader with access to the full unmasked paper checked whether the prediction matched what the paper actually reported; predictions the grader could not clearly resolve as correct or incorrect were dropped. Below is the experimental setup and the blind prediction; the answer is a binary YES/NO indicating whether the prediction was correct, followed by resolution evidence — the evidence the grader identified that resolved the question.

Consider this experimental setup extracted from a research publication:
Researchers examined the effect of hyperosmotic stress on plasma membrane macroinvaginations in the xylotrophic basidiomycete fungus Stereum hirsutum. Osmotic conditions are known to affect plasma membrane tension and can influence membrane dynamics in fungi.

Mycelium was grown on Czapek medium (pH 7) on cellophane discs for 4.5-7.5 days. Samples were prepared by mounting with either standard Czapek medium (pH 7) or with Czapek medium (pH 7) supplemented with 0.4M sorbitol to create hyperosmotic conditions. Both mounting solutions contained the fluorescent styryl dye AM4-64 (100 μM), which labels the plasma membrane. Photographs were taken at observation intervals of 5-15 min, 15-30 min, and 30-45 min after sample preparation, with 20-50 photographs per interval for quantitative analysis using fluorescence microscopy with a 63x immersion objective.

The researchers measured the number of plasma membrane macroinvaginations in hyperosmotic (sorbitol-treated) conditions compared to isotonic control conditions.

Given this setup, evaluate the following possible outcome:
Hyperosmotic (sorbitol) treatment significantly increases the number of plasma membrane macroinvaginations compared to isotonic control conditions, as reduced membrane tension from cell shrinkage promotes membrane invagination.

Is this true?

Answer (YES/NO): YES